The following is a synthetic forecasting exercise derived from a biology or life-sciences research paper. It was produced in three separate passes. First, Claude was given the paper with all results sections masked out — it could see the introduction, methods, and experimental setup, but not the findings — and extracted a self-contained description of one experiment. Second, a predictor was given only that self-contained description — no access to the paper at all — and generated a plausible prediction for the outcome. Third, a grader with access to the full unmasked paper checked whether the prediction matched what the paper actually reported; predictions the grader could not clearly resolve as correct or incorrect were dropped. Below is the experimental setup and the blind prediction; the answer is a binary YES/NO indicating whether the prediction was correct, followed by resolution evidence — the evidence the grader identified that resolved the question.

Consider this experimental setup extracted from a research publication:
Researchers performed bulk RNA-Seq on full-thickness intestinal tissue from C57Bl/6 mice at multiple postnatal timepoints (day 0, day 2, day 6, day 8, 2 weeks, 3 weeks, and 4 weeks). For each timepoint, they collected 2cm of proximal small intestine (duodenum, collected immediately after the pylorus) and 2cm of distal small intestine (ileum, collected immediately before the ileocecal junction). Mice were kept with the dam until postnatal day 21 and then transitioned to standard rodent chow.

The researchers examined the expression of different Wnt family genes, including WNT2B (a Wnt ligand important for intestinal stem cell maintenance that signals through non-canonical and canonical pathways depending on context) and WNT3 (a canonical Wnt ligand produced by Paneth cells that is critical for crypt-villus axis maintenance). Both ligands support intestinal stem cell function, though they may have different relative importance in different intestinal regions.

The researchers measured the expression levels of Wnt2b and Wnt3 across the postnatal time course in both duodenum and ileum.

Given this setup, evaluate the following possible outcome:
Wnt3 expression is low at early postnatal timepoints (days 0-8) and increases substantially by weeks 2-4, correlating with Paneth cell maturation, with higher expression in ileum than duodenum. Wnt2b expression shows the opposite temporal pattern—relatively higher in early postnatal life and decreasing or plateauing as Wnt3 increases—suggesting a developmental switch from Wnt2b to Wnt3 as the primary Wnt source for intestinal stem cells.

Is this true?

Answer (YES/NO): NO